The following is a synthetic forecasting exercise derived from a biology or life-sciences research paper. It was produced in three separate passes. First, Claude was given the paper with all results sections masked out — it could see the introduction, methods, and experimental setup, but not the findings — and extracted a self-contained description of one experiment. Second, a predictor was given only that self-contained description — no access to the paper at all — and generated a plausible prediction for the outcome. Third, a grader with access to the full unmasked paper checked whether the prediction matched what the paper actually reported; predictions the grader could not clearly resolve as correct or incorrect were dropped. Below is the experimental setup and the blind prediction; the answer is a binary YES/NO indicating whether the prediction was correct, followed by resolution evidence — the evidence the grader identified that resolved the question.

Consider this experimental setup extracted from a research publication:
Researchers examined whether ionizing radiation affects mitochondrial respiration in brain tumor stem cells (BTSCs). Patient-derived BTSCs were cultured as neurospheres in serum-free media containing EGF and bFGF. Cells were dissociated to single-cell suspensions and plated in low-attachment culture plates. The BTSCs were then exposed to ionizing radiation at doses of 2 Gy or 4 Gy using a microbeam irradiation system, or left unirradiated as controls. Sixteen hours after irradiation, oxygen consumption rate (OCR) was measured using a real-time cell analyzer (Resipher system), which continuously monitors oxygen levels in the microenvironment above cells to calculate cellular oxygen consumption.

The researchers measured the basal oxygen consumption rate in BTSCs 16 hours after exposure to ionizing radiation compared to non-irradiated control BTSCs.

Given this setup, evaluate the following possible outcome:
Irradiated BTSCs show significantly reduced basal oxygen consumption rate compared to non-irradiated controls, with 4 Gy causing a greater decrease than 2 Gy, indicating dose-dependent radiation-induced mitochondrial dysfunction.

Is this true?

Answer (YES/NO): NO